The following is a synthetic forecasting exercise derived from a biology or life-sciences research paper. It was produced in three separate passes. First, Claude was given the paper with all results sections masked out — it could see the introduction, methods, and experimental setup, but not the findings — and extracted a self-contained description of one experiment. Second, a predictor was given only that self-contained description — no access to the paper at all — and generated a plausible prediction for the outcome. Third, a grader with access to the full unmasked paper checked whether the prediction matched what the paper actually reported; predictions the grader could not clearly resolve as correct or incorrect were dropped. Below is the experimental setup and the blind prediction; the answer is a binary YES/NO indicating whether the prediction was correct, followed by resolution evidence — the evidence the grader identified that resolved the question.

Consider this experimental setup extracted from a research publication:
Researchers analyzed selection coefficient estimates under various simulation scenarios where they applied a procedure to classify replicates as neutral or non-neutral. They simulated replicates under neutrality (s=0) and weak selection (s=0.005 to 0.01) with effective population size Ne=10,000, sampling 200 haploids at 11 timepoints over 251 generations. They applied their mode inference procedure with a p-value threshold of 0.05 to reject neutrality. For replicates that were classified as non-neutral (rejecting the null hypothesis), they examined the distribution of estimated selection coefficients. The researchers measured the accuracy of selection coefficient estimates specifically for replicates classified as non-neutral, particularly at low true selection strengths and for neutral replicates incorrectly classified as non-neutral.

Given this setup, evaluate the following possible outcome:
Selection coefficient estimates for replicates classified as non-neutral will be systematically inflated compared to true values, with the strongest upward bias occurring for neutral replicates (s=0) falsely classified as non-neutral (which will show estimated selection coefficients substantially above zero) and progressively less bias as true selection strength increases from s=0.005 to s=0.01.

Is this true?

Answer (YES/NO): YES